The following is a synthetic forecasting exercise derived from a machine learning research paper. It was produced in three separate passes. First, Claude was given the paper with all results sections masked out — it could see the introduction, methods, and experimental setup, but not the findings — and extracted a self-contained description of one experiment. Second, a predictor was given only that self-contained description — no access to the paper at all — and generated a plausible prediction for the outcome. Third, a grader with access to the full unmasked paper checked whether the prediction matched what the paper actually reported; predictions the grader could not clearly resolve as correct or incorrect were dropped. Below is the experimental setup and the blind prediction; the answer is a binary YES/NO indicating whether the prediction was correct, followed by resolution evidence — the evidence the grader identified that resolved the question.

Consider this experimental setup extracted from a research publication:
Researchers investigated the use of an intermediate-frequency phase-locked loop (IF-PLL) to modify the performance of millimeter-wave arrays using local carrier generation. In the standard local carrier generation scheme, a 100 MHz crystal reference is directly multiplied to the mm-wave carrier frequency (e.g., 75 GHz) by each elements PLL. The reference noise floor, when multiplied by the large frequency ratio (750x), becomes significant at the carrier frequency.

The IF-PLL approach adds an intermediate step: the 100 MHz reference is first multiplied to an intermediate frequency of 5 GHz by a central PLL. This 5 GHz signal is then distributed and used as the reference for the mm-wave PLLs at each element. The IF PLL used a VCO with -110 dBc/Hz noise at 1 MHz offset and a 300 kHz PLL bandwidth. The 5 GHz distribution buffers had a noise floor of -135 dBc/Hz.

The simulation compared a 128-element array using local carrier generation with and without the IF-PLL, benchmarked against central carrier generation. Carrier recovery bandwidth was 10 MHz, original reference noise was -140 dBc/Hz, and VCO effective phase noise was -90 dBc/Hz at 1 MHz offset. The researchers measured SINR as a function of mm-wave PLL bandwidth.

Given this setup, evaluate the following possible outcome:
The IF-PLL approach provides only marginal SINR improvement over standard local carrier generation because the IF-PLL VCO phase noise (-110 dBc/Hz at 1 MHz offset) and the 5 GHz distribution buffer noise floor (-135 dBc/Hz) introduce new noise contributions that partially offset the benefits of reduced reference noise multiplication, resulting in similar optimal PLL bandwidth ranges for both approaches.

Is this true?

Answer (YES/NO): NO